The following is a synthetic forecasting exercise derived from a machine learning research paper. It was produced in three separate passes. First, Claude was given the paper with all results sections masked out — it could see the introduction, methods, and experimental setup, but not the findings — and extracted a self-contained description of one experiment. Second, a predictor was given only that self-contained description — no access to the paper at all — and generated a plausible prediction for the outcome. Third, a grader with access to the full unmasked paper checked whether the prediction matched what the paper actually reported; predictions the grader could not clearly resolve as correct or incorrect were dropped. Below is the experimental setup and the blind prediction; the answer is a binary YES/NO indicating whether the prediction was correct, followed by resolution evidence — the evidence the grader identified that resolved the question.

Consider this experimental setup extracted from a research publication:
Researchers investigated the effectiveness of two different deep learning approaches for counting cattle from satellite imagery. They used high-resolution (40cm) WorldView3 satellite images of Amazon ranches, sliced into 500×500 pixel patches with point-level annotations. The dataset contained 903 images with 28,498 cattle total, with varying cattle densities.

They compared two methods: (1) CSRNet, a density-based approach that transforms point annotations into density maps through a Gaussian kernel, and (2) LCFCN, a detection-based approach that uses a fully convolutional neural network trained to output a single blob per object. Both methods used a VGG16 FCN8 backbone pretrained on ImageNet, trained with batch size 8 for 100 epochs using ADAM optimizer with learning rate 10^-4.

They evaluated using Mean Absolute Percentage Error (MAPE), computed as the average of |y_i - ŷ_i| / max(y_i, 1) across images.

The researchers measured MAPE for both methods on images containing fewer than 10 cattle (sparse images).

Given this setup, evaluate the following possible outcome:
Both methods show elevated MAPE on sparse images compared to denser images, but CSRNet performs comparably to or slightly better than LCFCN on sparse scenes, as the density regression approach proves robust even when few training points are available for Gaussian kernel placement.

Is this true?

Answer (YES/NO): NO